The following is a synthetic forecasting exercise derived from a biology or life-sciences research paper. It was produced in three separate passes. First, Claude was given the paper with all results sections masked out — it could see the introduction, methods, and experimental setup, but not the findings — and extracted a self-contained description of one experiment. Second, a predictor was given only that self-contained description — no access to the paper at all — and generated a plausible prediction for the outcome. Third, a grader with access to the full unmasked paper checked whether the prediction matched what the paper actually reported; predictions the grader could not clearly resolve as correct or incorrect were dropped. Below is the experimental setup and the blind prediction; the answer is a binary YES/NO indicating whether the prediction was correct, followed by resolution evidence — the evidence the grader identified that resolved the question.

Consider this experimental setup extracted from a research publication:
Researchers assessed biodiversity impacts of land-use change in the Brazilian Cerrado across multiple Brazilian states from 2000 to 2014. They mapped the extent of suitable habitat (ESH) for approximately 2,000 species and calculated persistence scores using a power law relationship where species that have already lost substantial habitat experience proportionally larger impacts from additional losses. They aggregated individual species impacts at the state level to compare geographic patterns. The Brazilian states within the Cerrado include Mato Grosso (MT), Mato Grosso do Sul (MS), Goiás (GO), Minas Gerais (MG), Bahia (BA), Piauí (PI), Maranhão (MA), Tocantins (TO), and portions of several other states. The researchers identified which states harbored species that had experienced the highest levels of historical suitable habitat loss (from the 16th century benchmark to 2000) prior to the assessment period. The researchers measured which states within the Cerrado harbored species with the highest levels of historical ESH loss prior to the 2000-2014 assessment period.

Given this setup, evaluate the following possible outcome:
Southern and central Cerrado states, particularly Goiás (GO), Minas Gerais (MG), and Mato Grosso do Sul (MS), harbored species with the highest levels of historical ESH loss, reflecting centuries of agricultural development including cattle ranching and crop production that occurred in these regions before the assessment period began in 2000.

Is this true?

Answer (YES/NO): NO